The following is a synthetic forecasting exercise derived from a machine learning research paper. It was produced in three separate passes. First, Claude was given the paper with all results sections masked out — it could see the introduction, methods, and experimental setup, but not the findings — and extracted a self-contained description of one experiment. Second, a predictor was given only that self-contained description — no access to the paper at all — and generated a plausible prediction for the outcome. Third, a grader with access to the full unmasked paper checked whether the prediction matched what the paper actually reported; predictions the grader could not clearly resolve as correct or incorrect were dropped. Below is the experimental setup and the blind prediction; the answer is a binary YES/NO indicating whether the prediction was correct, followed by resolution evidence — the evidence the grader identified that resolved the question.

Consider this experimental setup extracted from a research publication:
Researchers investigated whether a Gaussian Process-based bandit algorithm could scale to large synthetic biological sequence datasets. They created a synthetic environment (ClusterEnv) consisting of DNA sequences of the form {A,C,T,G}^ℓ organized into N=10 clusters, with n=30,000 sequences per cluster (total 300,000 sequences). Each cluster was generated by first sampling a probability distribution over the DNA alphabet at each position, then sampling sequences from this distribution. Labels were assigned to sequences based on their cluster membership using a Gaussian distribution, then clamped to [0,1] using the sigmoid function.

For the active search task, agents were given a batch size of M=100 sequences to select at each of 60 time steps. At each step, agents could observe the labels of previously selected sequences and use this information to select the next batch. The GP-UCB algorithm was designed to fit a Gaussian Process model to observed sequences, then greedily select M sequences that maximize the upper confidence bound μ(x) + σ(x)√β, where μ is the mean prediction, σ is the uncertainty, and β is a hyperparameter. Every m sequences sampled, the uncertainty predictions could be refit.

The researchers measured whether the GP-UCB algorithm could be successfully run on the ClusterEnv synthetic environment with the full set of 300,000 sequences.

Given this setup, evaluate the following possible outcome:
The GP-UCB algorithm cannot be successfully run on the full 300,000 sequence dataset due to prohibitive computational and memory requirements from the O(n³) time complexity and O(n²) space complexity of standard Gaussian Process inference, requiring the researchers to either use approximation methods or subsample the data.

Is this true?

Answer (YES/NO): NO